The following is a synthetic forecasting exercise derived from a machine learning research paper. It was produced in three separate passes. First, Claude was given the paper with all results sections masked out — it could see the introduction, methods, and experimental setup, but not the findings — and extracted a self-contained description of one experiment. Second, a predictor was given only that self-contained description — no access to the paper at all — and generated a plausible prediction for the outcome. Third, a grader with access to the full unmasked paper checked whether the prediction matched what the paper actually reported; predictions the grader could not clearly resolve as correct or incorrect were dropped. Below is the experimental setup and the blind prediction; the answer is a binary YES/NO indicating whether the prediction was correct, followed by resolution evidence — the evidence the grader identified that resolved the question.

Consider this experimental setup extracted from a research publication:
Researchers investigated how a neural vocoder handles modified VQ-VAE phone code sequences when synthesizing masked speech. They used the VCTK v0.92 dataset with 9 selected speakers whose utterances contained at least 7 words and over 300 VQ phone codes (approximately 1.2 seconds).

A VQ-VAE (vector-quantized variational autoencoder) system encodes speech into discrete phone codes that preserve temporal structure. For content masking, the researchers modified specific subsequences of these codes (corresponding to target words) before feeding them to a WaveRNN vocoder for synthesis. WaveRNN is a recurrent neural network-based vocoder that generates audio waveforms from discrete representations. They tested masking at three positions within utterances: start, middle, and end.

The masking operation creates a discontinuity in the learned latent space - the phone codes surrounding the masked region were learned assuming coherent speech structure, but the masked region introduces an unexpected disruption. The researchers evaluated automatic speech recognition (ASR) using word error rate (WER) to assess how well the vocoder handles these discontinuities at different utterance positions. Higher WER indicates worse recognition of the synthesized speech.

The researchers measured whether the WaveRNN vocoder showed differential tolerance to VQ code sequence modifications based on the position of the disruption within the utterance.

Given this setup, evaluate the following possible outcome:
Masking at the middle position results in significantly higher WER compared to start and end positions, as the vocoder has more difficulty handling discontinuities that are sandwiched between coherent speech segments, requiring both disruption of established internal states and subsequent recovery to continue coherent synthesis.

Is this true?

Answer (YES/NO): YES